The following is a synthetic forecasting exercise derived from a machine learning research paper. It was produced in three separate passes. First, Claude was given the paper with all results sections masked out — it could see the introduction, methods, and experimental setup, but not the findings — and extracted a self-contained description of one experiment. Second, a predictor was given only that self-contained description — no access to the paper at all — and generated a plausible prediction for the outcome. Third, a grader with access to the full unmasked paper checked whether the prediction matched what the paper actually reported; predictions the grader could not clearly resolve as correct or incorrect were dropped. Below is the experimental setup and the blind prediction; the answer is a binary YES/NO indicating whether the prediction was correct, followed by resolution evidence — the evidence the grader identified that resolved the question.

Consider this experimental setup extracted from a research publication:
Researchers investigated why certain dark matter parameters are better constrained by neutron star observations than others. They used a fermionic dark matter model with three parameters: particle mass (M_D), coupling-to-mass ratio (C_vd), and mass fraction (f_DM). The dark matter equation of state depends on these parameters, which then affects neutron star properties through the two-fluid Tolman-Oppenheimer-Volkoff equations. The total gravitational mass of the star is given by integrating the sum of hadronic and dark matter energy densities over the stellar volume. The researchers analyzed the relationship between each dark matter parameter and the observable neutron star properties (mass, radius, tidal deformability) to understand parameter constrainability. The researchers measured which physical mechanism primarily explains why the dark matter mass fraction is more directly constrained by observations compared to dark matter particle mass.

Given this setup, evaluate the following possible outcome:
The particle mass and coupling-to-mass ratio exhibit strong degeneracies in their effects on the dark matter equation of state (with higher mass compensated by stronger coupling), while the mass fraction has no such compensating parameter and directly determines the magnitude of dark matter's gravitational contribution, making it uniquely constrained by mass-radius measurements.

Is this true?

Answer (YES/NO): NO